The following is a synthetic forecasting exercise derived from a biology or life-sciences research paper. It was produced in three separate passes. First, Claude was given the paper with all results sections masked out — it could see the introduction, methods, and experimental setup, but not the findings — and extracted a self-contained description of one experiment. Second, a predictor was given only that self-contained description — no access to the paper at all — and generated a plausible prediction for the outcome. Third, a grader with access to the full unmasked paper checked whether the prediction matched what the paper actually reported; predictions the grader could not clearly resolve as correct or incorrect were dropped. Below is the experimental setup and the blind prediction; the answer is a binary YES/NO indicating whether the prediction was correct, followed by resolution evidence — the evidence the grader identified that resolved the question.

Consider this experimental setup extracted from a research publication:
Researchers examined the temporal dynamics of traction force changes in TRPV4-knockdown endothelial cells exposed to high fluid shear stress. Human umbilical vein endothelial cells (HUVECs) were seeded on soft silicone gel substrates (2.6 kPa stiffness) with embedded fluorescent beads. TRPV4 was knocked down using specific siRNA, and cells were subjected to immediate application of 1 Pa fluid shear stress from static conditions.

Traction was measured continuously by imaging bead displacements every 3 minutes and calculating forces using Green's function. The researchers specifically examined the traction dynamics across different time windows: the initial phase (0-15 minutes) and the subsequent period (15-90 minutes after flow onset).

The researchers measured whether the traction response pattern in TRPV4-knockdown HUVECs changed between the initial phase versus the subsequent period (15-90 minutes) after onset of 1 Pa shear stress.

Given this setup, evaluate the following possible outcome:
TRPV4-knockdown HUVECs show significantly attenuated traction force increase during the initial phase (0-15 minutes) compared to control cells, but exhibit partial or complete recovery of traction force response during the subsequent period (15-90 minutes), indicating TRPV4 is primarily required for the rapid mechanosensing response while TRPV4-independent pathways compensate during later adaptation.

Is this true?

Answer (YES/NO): YES